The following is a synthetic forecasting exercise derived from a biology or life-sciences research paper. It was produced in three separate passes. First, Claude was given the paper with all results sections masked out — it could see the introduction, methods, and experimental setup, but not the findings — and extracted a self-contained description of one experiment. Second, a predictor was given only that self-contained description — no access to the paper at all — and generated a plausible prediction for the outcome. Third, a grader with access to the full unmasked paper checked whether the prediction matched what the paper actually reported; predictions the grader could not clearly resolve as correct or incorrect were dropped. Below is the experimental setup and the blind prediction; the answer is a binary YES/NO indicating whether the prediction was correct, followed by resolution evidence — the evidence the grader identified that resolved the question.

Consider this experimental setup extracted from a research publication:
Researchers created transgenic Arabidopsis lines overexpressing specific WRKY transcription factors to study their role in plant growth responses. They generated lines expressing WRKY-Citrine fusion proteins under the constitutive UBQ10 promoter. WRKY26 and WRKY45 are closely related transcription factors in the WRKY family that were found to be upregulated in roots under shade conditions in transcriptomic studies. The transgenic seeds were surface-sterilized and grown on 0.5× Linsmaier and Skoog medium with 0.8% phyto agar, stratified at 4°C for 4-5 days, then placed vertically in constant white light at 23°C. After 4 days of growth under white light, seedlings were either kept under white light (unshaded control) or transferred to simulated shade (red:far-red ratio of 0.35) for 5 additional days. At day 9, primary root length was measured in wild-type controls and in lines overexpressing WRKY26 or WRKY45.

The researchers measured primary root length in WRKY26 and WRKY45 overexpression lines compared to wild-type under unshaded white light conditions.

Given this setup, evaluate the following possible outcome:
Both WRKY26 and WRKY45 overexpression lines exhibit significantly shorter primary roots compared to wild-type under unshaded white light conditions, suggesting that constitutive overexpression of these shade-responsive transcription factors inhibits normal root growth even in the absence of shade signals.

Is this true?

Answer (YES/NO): YES